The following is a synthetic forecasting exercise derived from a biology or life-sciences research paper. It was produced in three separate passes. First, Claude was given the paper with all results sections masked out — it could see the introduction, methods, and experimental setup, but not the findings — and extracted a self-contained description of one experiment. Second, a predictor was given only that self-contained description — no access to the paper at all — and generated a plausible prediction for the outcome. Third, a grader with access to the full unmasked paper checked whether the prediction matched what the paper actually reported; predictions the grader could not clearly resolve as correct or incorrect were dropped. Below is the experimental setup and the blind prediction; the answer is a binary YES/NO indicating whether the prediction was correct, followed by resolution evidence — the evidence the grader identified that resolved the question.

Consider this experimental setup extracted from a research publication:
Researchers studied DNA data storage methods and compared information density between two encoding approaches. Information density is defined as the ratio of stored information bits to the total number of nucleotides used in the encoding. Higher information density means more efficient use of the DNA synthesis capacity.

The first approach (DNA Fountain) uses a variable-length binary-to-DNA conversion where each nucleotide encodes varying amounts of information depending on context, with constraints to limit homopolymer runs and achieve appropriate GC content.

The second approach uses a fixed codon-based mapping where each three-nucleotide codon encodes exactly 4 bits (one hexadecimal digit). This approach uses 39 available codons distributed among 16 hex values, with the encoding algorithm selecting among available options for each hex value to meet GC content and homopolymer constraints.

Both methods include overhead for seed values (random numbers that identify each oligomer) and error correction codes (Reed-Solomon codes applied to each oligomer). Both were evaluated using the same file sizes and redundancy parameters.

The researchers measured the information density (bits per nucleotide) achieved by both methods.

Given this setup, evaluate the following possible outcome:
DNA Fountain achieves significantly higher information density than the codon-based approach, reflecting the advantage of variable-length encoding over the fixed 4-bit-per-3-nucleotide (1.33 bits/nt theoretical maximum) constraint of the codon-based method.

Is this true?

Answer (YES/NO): YES